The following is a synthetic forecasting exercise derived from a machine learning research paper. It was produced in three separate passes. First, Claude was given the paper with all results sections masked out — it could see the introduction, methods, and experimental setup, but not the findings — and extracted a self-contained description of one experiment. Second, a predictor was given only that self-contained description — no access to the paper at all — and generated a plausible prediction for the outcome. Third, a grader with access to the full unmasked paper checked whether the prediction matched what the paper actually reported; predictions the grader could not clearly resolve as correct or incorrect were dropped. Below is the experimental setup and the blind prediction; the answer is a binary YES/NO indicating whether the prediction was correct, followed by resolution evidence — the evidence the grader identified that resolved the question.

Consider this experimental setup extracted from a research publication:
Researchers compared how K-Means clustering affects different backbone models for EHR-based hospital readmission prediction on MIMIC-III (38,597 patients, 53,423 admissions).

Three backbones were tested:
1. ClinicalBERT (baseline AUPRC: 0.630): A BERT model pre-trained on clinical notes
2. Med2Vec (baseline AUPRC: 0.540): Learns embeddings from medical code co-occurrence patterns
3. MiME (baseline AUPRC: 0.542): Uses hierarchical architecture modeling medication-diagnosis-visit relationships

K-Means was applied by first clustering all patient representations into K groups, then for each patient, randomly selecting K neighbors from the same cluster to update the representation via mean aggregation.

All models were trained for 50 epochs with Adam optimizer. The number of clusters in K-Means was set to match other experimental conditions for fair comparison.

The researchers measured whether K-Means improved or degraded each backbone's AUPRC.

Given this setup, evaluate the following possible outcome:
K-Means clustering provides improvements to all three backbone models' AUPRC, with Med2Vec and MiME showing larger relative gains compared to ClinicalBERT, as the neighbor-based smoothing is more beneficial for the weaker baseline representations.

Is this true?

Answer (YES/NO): NO